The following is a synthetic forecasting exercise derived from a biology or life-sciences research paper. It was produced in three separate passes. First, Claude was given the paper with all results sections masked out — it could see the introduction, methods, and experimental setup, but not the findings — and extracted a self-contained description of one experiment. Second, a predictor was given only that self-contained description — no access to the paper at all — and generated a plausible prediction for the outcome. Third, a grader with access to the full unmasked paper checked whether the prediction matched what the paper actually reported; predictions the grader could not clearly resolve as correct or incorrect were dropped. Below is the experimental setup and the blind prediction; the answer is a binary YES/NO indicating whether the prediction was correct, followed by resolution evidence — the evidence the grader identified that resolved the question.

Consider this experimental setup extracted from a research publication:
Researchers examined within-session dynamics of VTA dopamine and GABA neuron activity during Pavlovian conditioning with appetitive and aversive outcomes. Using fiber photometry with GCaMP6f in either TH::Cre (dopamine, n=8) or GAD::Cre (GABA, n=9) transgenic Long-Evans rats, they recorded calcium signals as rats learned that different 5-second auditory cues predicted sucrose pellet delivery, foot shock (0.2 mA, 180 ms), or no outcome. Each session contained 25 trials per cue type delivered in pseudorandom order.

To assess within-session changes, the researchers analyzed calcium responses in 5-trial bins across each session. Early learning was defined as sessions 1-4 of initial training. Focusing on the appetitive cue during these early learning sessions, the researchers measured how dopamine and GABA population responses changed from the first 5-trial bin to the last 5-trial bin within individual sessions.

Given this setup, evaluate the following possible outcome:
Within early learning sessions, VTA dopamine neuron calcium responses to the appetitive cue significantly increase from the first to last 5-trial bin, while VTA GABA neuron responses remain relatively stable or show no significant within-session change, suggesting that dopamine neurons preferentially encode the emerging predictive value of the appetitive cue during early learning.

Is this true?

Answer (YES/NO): YES